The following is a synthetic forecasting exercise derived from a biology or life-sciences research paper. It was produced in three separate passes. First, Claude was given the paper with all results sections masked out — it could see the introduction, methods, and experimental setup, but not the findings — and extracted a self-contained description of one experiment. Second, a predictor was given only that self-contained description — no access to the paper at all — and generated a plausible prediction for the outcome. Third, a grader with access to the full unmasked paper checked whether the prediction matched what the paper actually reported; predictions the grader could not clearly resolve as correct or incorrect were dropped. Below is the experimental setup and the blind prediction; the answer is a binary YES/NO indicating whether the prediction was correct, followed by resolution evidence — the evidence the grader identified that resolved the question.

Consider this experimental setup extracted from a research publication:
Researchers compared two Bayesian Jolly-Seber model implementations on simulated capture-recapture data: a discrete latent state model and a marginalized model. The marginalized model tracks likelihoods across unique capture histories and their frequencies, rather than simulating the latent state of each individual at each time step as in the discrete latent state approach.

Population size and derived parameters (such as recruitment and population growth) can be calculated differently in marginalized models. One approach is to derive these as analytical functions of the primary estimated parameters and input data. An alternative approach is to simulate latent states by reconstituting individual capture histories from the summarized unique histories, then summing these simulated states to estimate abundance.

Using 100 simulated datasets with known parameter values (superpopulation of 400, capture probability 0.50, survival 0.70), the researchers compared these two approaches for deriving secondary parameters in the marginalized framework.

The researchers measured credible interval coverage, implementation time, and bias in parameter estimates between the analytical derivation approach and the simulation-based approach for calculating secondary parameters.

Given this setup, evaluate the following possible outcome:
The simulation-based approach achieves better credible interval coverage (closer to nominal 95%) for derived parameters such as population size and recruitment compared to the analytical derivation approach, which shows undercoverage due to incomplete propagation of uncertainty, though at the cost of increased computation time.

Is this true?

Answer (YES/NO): NO